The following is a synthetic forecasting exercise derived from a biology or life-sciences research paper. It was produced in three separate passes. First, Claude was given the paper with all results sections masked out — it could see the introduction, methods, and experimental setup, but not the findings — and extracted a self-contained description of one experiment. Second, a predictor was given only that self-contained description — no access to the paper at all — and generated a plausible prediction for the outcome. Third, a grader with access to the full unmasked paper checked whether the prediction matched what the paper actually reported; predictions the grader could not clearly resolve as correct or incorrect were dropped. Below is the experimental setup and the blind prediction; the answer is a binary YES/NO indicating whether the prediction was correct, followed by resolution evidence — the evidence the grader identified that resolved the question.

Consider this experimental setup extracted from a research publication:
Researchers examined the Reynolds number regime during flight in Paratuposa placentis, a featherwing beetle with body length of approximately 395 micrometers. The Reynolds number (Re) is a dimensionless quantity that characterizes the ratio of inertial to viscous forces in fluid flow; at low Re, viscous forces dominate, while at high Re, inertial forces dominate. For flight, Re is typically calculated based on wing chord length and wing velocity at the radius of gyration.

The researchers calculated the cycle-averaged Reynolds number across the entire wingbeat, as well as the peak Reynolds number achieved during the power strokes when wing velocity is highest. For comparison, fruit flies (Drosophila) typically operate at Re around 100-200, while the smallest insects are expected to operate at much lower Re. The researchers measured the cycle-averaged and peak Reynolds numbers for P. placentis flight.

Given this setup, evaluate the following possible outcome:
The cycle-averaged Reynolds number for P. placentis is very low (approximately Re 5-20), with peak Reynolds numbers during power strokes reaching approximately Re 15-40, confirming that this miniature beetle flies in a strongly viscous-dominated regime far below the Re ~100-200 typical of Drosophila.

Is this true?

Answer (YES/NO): YES